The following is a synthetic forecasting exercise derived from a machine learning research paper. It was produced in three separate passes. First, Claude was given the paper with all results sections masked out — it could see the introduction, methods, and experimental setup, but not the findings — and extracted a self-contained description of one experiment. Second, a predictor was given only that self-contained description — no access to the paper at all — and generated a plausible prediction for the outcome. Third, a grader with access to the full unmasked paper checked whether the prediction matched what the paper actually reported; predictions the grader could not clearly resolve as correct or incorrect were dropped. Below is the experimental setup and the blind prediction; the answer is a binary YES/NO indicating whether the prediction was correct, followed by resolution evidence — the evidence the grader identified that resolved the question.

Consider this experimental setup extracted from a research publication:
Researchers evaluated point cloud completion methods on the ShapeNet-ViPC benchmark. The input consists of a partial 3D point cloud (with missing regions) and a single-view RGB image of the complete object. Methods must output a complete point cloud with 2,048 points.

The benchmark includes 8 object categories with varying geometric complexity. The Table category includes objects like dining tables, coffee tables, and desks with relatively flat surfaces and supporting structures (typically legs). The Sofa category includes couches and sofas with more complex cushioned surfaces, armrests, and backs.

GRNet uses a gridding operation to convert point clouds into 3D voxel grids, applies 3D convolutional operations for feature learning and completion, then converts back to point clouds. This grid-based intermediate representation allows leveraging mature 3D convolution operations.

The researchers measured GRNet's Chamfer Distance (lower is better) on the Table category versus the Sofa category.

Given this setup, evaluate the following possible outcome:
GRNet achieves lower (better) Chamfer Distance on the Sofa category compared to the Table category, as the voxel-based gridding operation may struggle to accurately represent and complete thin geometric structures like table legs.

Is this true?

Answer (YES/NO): NO